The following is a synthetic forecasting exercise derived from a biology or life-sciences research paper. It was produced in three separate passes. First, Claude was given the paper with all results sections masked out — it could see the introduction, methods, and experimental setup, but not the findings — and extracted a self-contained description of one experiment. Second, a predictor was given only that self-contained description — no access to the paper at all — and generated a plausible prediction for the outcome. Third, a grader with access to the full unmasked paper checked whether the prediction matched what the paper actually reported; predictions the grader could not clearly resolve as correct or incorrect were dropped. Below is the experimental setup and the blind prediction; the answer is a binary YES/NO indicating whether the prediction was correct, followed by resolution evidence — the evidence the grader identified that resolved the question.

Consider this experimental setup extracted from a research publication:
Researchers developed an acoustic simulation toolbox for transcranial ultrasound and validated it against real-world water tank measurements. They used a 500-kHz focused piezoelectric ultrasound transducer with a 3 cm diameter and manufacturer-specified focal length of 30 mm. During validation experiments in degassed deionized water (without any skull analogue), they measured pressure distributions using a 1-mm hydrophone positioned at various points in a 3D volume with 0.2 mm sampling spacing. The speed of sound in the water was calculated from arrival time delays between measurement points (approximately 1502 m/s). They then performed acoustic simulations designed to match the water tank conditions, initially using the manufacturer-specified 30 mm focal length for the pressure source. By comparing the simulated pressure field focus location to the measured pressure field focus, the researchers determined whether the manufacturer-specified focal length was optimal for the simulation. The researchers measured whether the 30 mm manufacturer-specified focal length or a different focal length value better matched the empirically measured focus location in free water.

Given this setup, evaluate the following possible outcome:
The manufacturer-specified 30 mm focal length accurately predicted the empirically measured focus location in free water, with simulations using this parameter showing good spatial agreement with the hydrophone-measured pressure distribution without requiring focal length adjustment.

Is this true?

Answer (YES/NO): NO